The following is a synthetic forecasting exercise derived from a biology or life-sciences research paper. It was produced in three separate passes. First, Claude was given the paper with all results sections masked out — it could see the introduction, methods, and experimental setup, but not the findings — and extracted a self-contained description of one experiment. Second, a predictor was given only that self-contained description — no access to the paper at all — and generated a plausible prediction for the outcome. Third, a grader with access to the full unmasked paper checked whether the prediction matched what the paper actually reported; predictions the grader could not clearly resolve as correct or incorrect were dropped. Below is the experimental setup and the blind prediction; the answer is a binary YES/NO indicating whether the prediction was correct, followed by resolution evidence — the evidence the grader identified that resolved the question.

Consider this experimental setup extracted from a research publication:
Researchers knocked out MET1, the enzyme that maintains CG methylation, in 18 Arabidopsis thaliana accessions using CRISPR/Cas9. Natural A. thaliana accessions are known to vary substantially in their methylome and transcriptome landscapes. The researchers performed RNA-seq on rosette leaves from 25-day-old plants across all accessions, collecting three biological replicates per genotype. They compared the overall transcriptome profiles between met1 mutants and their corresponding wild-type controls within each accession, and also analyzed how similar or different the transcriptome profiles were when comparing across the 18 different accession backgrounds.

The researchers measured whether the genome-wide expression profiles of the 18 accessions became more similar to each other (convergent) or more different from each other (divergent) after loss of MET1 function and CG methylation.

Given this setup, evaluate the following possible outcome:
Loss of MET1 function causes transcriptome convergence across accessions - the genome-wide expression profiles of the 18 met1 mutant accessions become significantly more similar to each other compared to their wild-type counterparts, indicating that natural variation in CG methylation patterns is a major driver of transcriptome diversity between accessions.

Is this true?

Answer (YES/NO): NO